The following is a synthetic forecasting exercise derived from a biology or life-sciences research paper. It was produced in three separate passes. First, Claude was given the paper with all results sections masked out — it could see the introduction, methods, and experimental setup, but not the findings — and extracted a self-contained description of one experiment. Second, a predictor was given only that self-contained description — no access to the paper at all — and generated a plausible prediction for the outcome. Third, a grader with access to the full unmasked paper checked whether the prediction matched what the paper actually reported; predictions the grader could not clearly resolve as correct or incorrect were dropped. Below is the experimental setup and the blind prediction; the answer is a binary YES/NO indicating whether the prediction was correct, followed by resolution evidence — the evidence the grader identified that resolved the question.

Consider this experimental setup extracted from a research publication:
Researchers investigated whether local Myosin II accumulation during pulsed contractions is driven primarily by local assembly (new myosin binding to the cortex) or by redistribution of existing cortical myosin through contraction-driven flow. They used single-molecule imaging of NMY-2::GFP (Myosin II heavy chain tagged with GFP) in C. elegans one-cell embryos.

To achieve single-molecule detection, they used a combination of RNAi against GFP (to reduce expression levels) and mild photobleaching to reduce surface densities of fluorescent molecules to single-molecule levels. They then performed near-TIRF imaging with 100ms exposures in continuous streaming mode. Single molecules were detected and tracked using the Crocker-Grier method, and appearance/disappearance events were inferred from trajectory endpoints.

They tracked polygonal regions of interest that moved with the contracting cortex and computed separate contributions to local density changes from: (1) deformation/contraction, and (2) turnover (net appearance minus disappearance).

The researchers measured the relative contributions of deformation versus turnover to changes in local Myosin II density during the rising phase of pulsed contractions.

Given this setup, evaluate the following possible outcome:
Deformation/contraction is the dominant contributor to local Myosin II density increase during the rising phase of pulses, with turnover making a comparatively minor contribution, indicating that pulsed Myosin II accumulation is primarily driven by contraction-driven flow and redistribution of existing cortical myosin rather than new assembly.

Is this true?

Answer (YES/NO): NO